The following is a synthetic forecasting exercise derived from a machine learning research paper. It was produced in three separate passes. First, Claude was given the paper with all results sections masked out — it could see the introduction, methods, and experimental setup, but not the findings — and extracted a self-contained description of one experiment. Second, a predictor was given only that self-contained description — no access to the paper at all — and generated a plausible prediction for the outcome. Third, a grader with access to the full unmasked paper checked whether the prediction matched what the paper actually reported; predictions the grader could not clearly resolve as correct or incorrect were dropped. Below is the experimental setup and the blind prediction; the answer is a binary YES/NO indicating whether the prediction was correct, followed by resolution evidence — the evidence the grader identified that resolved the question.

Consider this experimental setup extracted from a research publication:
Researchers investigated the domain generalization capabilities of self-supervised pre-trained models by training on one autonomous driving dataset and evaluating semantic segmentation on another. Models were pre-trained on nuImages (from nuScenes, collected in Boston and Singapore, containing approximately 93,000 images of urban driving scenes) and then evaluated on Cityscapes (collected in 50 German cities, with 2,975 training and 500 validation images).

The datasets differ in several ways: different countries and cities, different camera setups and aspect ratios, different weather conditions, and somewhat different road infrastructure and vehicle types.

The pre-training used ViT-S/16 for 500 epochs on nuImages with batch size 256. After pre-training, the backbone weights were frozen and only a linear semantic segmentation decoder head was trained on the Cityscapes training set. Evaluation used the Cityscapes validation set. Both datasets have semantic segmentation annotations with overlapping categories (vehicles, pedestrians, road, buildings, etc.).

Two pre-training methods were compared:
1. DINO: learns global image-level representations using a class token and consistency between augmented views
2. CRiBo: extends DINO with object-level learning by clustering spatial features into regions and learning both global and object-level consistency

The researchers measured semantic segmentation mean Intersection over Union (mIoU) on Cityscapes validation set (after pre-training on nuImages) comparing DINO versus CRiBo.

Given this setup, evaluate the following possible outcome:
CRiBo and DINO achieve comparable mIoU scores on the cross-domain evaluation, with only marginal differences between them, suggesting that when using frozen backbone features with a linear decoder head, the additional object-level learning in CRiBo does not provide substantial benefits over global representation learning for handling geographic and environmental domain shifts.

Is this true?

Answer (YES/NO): NO